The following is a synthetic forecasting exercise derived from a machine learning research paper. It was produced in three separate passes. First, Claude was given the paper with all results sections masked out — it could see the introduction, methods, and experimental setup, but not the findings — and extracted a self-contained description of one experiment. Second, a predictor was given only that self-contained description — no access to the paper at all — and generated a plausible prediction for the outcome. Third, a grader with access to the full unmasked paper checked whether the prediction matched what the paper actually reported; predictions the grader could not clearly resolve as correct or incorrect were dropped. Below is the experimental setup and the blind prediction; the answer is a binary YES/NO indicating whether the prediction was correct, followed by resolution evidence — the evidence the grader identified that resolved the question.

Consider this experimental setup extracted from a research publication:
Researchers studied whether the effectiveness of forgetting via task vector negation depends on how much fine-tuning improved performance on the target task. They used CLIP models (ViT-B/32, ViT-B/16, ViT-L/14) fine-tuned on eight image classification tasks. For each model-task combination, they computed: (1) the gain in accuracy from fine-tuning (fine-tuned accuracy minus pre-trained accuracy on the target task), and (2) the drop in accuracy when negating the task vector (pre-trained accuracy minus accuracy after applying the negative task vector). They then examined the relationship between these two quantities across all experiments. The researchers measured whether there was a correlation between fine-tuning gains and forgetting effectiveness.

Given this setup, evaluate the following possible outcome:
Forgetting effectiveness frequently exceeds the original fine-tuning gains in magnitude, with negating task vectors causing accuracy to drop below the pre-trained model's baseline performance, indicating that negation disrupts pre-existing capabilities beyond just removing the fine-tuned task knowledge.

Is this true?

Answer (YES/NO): NO